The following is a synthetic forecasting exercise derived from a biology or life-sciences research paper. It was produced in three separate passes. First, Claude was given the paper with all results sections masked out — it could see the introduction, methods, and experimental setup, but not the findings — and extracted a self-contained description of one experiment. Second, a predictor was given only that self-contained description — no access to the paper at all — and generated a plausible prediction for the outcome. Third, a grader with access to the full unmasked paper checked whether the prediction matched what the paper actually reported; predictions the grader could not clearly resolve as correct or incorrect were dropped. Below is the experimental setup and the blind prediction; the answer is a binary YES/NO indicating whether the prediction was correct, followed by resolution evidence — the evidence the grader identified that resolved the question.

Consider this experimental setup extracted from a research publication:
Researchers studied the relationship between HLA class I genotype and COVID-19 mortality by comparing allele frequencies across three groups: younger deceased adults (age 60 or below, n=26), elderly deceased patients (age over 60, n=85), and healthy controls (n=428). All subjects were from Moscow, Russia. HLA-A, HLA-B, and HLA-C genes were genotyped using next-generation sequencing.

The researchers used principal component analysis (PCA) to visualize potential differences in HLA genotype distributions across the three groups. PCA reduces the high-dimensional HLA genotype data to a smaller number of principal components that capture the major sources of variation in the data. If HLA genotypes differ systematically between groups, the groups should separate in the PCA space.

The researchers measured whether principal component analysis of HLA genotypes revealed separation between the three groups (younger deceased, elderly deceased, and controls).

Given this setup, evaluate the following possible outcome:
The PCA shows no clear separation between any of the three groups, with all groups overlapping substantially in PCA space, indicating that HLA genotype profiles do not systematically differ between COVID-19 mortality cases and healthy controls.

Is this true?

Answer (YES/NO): NO